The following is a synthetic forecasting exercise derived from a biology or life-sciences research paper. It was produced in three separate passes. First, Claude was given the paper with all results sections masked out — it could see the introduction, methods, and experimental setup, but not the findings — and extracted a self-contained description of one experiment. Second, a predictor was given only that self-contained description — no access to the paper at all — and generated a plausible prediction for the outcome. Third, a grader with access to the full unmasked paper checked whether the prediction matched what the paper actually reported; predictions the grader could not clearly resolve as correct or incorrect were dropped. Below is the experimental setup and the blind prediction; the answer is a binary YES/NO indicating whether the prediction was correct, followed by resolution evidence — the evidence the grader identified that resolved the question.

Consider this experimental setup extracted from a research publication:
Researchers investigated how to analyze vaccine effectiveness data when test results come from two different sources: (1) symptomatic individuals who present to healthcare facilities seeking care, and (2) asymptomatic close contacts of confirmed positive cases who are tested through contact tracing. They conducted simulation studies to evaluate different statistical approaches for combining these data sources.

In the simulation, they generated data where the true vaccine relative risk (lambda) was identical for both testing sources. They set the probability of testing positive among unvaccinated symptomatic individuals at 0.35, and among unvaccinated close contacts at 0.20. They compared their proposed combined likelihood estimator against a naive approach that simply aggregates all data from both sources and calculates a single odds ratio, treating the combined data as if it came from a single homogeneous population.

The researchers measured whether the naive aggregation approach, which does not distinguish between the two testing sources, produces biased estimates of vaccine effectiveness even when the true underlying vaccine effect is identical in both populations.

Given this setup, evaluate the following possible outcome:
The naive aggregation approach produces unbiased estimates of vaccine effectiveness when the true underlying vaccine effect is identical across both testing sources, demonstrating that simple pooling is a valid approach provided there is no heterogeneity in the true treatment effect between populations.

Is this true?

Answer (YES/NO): NO